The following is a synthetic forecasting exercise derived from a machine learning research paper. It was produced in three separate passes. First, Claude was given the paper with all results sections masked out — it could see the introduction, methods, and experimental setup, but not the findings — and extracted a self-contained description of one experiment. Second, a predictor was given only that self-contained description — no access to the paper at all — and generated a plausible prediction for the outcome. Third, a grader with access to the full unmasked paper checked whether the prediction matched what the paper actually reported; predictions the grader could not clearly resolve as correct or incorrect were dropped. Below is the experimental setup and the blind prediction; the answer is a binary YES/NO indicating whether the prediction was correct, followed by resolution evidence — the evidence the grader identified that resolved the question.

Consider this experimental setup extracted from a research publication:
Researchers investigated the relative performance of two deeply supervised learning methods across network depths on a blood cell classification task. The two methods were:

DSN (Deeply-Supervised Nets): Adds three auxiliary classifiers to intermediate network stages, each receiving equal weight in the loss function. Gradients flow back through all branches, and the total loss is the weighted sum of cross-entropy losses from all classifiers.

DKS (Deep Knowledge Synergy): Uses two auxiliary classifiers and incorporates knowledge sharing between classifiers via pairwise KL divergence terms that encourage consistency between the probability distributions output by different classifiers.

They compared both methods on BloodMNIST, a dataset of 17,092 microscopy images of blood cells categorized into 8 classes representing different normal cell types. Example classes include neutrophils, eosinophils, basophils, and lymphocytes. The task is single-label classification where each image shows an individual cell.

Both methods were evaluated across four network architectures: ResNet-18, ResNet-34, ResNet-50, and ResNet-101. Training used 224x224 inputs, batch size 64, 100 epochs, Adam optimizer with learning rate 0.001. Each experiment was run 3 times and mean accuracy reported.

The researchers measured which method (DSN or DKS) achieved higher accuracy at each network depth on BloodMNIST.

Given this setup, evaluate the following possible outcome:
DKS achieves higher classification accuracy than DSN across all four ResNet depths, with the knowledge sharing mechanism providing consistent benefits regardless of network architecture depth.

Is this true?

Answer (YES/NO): NO